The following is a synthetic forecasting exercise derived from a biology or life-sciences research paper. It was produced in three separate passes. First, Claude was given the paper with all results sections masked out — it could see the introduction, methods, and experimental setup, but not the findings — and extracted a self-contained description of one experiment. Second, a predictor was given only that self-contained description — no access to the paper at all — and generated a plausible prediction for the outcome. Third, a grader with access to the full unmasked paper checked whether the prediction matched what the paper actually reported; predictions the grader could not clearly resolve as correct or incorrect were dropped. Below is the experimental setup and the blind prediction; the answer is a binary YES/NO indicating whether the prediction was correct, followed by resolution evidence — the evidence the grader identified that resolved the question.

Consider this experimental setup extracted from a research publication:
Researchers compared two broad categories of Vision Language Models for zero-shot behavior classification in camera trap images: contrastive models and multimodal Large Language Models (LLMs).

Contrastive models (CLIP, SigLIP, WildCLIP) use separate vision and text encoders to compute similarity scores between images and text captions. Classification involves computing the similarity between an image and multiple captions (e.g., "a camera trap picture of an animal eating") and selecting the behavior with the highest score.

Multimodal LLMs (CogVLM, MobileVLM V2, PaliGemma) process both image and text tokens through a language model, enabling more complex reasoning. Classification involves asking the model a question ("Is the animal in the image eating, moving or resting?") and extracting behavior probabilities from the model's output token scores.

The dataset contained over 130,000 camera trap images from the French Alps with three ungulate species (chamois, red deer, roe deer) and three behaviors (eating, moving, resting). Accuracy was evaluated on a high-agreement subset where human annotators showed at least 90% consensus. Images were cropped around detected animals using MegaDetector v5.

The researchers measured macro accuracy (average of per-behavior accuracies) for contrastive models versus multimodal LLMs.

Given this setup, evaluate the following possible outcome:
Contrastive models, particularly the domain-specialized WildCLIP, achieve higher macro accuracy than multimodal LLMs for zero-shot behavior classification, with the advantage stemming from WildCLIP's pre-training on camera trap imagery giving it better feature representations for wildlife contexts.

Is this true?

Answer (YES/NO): NO